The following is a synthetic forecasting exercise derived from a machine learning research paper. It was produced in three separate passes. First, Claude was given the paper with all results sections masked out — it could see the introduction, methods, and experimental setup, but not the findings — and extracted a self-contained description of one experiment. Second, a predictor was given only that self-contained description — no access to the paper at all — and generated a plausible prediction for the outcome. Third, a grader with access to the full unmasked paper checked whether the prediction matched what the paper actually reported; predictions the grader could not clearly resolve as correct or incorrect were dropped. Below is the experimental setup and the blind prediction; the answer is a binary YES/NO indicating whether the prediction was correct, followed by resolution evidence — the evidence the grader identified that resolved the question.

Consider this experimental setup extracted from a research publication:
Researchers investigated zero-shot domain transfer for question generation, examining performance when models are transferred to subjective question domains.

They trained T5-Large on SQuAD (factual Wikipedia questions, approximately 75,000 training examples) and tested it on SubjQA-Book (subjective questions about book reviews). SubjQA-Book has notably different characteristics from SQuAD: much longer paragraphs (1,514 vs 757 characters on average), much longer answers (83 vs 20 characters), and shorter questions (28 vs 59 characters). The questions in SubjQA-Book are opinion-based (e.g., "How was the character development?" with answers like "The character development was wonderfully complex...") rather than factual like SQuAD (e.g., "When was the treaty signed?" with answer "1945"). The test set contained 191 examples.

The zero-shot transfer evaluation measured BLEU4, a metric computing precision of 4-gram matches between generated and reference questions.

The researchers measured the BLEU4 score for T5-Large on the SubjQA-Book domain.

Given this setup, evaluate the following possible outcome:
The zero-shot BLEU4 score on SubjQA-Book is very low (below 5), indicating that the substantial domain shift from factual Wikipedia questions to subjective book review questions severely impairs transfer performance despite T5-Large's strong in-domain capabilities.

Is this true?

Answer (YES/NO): YES